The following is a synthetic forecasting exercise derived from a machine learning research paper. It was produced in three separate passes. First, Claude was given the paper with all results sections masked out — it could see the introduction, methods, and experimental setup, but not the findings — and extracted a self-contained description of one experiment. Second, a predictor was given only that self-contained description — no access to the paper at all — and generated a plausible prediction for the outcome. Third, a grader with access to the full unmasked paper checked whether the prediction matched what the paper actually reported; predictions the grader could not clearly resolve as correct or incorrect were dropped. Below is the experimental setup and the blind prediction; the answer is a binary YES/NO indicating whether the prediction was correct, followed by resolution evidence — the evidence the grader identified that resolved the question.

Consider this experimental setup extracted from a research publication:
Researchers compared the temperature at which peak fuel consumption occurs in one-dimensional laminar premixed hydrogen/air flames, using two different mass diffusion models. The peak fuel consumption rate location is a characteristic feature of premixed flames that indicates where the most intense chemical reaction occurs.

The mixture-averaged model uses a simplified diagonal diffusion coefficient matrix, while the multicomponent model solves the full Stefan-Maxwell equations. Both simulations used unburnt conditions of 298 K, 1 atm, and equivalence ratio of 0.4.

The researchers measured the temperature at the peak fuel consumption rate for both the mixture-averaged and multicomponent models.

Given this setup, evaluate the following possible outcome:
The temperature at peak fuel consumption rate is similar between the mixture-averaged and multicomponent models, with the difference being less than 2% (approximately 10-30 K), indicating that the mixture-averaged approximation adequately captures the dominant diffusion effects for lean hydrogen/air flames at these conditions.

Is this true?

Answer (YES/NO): YES